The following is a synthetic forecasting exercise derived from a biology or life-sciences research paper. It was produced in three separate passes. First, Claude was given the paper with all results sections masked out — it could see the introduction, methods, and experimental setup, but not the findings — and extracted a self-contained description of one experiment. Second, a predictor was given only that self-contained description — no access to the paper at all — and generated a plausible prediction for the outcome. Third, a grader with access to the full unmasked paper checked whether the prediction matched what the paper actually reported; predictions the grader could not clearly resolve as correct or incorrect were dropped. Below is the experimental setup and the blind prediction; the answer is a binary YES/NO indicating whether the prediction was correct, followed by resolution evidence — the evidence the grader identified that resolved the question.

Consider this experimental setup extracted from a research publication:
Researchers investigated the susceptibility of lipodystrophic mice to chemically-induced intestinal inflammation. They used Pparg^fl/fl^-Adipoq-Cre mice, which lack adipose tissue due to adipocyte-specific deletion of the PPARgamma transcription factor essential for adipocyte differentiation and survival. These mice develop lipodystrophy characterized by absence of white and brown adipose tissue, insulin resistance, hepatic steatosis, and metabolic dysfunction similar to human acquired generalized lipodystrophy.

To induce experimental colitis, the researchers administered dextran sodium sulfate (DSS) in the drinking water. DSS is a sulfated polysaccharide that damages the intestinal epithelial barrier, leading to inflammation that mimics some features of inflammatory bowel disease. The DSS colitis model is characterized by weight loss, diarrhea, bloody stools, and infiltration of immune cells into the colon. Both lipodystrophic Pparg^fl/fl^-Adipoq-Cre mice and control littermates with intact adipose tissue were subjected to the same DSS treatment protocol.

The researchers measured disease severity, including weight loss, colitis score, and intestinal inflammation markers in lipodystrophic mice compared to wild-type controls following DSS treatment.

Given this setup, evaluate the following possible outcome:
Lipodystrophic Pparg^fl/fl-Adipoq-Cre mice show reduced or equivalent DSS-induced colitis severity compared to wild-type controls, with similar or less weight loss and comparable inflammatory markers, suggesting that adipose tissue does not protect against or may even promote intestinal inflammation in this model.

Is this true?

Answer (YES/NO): NO